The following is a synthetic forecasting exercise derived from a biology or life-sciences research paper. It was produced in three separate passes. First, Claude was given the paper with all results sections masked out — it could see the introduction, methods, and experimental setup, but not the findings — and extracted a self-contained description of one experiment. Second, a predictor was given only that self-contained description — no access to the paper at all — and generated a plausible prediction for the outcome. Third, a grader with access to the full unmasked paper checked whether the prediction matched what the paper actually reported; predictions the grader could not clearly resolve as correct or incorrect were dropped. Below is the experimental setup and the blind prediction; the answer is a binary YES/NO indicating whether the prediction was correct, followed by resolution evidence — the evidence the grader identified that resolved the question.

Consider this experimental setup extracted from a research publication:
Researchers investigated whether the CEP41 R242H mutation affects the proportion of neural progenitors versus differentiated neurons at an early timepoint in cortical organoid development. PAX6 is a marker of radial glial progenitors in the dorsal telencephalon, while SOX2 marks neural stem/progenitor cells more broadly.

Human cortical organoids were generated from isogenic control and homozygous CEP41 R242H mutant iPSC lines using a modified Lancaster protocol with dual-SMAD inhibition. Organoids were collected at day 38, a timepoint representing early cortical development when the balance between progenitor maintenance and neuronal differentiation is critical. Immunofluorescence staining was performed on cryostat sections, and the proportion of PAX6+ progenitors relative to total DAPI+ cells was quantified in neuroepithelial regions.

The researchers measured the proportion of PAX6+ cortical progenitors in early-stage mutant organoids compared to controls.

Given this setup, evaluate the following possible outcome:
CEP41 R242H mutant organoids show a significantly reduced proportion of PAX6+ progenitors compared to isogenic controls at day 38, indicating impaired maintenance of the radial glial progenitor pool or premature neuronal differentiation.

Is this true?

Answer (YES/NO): NO